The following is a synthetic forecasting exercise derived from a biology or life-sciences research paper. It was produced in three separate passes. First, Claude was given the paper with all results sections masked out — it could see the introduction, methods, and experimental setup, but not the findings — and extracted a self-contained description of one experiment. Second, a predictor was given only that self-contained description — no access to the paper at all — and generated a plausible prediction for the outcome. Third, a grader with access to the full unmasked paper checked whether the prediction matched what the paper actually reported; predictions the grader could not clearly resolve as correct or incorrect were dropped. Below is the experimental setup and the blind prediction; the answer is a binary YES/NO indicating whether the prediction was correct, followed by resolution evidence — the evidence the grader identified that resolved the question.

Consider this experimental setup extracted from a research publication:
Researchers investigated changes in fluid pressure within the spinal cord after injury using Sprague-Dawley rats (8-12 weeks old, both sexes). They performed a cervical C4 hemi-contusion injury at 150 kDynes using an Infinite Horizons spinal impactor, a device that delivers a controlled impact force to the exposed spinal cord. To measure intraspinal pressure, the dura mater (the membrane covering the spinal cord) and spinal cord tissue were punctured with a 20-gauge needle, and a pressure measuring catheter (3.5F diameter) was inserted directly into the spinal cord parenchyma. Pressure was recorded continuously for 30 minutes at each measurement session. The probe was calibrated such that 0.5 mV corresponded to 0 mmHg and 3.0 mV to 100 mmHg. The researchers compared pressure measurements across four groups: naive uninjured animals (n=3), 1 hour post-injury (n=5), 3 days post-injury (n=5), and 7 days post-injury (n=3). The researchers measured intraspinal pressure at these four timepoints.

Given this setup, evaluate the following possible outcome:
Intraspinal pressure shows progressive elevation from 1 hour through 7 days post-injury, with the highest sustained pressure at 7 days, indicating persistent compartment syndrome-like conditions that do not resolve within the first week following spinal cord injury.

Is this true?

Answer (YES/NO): NO